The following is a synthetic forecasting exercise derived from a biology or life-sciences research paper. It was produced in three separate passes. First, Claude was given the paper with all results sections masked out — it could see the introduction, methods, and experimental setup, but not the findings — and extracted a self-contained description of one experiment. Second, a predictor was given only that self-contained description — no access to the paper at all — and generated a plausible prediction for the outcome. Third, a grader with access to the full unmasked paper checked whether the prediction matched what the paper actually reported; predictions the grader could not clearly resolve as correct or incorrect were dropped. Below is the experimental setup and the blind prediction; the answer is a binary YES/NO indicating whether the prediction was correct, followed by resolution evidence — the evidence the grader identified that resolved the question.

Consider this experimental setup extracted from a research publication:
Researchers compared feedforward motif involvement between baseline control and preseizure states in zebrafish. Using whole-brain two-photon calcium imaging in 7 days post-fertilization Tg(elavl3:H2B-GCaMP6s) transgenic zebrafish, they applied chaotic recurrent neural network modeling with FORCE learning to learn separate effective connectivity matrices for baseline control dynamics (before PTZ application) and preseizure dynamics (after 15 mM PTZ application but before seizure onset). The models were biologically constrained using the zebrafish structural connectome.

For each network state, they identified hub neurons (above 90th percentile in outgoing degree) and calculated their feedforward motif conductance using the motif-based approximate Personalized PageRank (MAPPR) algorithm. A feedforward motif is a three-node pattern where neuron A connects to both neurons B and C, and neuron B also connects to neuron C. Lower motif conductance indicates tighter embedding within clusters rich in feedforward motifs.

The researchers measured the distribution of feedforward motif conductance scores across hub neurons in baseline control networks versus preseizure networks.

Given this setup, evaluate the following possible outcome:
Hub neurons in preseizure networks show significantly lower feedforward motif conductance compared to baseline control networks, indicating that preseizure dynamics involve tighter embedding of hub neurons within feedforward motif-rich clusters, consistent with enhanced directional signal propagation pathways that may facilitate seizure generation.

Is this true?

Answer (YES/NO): NO